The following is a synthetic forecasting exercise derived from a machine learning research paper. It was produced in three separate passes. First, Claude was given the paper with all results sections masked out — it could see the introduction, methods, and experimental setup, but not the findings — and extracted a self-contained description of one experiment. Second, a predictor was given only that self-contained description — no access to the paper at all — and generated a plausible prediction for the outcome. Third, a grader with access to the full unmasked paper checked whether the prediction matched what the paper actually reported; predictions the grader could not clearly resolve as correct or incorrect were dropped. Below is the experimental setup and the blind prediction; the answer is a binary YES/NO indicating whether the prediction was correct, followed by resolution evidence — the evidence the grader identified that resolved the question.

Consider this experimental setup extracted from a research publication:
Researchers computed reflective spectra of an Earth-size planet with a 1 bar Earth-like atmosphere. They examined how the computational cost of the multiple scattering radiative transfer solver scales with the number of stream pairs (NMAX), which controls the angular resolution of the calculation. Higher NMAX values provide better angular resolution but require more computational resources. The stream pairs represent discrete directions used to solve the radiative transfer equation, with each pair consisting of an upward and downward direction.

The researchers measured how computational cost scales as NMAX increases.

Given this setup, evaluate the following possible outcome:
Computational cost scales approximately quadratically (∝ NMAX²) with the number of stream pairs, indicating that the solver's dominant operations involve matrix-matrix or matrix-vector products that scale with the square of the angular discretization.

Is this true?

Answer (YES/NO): NO